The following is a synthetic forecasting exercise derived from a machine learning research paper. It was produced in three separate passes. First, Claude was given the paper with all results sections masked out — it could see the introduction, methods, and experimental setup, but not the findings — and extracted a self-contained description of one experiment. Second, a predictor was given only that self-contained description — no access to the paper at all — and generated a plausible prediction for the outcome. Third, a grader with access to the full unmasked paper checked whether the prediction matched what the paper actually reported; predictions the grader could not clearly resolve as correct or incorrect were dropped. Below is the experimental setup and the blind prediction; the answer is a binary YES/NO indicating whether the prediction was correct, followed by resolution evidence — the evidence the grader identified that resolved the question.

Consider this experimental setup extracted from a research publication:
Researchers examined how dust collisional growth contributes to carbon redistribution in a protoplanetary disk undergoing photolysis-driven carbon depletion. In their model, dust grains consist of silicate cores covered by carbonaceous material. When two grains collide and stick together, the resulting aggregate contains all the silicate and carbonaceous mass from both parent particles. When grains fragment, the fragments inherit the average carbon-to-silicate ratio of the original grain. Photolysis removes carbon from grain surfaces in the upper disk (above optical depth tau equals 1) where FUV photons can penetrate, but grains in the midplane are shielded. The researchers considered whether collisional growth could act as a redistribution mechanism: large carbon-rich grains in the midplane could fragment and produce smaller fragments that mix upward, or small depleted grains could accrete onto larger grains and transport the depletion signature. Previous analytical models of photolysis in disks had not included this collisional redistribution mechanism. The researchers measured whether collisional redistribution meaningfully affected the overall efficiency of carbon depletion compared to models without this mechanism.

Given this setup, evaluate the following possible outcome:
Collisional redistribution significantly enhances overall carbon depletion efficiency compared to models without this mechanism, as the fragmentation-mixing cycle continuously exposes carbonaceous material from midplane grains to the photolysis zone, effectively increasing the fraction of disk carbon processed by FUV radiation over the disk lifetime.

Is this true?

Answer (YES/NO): YES